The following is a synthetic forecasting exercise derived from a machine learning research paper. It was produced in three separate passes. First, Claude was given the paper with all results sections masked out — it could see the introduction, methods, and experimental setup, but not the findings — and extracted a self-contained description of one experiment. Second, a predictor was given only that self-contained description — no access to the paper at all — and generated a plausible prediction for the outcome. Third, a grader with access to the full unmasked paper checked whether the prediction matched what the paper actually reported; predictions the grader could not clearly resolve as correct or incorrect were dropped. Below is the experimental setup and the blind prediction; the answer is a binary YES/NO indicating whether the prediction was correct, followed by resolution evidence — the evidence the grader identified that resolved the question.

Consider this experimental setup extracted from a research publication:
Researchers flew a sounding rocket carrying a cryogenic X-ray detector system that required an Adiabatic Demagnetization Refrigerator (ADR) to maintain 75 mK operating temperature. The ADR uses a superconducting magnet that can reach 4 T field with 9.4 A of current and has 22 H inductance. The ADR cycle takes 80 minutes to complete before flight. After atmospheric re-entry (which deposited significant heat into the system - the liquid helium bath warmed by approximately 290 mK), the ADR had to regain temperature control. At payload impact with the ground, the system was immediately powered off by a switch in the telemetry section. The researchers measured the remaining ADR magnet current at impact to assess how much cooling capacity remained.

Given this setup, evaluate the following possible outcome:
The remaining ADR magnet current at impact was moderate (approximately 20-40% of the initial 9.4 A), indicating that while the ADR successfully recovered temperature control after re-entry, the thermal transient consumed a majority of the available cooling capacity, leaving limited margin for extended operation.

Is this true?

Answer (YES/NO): NO